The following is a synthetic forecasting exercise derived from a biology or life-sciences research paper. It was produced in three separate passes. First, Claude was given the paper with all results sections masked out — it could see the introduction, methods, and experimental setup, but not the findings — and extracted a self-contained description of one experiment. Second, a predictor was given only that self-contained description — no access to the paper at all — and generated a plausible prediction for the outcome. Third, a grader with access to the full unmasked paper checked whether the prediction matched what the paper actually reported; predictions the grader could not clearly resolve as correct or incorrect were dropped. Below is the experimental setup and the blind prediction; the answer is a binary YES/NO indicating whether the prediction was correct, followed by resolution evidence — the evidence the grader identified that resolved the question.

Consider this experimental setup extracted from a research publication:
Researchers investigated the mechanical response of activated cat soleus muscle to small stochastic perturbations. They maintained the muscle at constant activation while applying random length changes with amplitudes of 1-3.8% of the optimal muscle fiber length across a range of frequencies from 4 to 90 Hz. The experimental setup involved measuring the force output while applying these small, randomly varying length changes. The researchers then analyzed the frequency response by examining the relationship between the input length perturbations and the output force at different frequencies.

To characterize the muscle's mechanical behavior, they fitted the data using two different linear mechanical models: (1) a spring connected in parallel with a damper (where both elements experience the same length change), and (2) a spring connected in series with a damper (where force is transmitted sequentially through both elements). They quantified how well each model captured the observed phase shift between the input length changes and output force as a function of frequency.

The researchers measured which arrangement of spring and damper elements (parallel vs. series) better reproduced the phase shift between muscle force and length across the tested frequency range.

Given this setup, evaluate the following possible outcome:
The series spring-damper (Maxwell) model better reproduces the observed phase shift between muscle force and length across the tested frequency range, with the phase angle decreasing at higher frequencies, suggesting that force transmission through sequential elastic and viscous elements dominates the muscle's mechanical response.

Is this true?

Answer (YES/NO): NO